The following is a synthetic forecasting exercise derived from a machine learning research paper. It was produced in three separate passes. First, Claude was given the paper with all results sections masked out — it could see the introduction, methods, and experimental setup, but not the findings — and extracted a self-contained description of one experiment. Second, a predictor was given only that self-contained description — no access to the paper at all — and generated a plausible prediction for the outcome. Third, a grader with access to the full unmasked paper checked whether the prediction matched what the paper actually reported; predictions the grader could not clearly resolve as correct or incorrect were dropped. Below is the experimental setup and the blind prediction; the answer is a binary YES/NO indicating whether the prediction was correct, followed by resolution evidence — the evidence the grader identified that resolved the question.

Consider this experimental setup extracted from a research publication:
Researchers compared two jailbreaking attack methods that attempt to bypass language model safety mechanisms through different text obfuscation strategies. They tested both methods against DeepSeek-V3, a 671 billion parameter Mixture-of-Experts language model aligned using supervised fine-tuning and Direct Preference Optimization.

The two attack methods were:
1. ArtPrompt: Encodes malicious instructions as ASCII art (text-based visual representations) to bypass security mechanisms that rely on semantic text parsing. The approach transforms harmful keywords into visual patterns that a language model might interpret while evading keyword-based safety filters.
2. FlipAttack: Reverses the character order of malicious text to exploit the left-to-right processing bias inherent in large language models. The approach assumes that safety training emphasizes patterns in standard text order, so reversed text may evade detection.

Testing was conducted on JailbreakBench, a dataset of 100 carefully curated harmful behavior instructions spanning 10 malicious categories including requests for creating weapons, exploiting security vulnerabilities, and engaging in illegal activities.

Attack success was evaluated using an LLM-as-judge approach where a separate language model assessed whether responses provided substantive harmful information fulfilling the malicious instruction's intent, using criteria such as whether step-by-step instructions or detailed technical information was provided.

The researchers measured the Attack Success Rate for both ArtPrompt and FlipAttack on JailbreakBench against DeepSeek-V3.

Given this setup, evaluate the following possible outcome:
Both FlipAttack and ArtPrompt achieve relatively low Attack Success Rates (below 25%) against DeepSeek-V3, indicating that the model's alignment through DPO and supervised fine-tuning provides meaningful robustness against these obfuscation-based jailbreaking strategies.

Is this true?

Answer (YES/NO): NO